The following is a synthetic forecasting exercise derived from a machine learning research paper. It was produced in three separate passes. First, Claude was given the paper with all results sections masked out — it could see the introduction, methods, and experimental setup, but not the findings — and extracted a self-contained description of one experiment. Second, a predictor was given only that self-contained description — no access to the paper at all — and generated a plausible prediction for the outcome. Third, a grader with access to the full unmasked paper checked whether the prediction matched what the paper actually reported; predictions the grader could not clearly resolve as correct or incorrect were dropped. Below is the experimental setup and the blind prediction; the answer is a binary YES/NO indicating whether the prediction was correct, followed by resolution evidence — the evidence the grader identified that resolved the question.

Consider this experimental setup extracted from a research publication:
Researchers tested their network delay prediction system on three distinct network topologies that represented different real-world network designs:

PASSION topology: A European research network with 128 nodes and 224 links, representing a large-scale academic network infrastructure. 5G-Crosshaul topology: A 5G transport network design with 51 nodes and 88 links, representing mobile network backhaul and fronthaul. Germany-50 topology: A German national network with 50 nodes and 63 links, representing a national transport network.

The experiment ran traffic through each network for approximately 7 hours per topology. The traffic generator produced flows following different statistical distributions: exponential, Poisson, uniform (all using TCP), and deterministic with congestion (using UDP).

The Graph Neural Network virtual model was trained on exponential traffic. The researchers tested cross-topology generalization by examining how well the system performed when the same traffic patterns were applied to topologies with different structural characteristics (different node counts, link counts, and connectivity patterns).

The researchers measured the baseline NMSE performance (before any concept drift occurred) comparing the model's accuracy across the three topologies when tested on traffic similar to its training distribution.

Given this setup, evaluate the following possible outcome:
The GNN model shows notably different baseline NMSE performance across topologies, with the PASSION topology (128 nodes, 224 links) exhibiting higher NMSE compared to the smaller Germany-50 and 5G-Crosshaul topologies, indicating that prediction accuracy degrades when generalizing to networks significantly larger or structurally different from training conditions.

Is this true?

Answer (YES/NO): NO